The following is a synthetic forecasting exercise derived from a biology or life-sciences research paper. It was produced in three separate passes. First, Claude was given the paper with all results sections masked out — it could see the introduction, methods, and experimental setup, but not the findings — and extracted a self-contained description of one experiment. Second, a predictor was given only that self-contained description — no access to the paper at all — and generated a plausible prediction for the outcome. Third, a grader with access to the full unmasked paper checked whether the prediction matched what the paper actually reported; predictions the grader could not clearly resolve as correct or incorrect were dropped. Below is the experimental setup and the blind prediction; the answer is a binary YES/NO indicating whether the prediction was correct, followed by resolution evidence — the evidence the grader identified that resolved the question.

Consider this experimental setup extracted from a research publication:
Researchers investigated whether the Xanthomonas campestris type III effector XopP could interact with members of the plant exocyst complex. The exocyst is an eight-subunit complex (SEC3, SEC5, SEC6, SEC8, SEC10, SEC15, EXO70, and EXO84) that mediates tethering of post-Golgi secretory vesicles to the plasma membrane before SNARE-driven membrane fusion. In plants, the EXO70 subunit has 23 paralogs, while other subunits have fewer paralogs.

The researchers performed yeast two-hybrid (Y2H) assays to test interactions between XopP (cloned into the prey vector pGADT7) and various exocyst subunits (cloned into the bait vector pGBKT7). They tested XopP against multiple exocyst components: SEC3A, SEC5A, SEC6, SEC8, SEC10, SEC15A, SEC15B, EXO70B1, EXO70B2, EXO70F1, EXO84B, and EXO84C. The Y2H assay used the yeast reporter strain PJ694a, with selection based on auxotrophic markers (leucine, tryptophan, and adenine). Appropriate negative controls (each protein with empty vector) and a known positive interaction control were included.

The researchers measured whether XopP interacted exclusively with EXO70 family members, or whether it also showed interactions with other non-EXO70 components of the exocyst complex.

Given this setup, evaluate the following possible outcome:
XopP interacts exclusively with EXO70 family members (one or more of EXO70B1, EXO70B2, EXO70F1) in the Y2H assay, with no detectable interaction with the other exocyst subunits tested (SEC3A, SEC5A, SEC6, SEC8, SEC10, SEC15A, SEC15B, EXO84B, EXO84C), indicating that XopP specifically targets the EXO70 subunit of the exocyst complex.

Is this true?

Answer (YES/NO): NO